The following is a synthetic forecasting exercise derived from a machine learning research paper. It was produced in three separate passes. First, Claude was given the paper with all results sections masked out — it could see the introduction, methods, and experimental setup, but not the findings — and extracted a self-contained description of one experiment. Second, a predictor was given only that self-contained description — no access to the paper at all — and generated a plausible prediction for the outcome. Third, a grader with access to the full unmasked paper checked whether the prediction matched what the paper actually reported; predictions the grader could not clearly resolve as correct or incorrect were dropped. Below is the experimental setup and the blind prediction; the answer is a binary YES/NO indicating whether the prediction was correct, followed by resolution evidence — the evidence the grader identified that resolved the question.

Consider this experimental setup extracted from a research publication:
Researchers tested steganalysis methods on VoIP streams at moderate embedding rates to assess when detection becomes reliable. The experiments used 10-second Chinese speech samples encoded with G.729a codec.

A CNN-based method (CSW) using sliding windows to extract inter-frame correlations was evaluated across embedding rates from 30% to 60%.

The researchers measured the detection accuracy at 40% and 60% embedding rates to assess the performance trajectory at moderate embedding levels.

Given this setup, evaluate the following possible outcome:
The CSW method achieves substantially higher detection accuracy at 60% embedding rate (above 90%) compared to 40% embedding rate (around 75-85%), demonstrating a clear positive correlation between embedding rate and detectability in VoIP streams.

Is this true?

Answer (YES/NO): NO